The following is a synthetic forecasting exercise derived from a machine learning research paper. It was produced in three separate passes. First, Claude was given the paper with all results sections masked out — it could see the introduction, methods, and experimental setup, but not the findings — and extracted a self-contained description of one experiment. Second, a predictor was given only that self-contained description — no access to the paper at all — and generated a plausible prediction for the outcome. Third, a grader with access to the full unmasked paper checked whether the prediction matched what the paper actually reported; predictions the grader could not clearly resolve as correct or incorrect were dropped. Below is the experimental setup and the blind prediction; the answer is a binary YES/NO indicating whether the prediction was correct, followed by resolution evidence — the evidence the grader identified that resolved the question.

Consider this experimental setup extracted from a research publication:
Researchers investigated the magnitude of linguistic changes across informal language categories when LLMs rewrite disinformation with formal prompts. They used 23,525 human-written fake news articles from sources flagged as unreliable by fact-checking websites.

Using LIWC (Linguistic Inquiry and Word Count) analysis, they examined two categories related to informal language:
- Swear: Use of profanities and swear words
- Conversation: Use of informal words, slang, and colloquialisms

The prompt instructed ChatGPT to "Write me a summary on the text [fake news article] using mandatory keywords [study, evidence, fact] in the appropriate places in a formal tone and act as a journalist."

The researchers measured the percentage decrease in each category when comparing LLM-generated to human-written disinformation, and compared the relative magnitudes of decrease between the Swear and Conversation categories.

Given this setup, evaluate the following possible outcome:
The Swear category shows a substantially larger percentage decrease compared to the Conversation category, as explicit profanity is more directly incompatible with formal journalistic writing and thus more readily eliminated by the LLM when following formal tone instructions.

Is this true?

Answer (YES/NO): NO